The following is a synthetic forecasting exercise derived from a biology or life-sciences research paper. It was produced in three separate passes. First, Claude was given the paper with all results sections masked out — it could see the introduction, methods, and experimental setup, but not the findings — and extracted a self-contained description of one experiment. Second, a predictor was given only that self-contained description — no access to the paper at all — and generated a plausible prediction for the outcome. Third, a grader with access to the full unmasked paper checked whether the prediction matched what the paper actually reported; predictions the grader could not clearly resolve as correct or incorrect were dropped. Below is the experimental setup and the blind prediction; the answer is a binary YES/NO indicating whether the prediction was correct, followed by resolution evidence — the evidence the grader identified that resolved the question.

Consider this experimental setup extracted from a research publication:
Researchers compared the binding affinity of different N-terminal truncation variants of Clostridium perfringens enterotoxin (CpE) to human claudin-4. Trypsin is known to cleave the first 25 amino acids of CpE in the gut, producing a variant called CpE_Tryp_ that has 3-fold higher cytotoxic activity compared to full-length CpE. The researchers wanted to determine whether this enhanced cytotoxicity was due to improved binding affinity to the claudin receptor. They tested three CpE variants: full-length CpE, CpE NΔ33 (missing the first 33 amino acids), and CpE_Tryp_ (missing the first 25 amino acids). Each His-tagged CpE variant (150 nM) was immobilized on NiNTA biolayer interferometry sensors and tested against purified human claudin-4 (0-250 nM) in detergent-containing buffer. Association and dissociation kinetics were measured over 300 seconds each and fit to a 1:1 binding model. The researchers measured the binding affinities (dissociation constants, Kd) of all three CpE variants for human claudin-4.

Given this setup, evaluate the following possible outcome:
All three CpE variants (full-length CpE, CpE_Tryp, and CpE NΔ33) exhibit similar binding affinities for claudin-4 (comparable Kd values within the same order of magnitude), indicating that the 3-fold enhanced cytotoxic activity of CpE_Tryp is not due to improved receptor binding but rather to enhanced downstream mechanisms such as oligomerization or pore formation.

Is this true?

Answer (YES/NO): YES